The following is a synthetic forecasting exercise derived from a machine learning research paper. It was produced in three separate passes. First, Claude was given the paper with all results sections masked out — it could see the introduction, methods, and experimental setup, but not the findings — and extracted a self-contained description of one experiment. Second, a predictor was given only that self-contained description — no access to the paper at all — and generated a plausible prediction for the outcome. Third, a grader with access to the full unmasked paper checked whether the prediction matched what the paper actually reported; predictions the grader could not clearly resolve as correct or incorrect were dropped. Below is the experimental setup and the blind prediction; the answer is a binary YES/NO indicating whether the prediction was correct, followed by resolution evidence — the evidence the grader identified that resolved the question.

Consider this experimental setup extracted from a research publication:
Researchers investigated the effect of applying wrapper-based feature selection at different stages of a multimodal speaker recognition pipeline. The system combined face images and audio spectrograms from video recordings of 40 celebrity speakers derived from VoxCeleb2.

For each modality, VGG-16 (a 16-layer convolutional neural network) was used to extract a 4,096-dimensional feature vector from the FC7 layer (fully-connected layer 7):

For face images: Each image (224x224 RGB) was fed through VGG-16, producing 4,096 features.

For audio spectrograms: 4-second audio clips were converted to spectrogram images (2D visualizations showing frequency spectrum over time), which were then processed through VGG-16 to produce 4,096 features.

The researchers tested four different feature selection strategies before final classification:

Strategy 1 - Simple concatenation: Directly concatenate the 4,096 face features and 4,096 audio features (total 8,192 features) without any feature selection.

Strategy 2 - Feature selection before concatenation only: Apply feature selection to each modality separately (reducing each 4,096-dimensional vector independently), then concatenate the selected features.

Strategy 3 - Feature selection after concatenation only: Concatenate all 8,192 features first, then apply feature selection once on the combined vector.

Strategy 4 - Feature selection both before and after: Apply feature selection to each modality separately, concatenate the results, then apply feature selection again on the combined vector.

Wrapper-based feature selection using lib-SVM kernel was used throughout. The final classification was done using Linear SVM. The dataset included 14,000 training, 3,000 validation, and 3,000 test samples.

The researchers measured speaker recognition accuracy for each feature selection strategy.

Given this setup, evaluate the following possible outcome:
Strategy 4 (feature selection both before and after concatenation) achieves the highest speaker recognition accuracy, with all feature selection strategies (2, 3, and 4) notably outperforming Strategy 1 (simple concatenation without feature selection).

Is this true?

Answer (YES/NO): YES